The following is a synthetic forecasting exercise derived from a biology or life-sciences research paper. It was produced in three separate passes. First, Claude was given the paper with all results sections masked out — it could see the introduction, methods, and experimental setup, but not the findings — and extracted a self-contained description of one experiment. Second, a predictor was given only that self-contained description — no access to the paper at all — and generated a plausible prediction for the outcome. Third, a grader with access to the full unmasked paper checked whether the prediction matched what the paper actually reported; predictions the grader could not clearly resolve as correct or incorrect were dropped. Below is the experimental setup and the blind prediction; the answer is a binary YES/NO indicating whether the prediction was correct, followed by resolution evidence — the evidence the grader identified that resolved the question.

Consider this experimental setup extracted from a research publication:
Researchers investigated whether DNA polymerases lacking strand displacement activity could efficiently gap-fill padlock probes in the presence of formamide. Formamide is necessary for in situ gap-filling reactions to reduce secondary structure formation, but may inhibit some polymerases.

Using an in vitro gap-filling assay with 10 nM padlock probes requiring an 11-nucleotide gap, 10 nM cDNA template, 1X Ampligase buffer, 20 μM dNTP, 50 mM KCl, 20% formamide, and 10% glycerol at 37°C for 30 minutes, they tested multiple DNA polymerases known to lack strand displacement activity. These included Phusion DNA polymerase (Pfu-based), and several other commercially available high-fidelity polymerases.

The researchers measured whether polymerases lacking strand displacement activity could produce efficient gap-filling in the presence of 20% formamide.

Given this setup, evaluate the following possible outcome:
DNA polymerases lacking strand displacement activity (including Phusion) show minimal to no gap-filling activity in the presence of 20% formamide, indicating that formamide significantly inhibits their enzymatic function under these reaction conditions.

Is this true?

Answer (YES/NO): NO